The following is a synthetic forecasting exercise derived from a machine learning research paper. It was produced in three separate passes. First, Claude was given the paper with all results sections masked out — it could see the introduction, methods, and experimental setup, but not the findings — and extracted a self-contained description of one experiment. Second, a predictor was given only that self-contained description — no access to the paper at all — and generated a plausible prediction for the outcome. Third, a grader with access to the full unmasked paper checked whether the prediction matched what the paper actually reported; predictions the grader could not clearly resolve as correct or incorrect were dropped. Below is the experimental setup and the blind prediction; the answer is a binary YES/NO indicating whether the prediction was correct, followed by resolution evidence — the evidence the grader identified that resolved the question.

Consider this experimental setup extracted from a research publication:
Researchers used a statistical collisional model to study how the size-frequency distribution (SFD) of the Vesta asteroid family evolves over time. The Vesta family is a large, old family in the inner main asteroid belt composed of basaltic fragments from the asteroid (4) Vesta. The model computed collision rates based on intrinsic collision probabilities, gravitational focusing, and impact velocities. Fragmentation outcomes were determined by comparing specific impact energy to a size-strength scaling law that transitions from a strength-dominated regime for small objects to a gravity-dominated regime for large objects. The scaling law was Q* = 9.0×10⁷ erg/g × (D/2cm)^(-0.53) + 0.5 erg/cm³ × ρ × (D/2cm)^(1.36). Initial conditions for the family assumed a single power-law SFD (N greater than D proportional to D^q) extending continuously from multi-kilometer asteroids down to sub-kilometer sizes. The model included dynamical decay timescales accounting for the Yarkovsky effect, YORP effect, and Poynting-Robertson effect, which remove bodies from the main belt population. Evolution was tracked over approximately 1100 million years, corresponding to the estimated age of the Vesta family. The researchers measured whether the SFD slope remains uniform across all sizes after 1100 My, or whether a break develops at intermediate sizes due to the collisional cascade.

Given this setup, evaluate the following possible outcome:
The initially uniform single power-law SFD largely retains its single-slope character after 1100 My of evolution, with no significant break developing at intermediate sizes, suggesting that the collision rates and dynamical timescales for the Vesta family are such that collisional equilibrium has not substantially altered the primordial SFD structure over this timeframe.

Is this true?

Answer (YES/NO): NO